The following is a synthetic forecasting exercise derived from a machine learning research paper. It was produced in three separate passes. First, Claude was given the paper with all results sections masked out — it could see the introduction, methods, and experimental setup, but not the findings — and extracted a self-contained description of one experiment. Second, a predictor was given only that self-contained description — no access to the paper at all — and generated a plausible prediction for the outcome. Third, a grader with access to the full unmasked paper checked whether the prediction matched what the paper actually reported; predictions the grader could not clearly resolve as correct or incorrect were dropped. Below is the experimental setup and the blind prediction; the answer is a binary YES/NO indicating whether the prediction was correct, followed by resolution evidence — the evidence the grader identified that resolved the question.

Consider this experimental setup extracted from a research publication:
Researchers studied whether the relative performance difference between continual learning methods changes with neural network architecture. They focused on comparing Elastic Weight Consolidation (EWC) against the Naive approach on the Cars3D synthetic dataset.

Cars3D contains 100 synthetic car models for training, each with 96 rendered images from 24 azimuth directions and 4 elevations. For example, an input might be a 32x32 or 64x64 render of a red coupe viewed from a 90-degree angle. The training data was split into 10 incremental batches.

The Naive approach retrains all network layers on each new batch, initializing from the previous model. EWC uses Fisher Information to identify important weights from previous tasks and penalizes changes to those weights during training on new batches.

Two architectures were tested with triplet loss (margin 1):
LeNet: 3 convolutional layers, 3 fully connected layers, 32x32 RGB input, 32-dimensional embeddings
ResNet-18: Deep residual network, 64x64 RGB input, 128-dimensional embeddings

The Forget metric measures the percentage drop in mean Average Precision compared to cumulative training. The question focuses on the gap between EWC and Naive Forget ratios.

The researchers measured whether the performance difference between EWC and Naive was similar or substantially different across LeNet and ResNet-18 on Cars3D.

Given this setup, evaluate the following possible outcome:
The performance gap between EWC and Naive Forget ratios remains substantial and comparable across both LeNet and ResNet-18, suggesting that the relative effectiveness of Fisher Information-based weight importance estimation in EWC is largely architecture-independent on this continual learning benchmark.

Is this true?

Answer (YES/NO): NO